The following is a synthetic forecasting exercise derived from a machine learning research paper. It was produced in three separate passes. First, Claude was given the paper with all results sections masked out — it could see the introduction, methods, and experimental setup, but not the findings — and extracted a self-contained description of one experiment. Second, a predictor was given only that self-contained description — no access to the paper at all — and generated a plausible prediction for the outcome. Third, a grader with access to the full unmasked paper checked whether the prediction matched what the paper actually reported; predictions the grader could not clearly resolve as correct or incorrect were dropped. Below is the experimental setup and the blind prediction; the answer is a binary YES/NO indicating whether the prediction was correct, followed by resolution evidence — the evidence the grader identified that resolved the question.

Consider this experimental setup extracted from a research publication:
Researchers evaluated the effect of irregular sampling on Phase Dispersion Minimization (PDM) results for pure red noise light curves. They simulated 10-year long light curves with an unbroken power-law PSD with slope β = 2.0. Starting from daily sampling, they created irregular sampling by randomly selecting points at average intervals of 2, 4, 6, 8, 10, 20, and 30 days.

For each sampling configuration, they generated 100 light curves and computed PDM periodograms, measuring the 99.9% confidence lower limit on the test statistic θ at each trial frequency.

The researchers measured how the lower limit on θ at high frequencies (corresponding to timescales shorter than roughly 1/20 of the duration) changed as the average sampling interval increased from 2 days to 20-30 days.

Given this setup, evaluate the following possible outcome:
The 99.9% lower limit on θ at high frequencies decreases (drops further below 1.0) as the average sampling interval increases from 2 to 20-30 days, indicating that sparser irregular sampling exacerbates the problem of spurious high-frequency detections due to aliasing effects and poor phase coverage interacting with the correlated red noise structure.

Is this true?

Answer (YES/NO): YES